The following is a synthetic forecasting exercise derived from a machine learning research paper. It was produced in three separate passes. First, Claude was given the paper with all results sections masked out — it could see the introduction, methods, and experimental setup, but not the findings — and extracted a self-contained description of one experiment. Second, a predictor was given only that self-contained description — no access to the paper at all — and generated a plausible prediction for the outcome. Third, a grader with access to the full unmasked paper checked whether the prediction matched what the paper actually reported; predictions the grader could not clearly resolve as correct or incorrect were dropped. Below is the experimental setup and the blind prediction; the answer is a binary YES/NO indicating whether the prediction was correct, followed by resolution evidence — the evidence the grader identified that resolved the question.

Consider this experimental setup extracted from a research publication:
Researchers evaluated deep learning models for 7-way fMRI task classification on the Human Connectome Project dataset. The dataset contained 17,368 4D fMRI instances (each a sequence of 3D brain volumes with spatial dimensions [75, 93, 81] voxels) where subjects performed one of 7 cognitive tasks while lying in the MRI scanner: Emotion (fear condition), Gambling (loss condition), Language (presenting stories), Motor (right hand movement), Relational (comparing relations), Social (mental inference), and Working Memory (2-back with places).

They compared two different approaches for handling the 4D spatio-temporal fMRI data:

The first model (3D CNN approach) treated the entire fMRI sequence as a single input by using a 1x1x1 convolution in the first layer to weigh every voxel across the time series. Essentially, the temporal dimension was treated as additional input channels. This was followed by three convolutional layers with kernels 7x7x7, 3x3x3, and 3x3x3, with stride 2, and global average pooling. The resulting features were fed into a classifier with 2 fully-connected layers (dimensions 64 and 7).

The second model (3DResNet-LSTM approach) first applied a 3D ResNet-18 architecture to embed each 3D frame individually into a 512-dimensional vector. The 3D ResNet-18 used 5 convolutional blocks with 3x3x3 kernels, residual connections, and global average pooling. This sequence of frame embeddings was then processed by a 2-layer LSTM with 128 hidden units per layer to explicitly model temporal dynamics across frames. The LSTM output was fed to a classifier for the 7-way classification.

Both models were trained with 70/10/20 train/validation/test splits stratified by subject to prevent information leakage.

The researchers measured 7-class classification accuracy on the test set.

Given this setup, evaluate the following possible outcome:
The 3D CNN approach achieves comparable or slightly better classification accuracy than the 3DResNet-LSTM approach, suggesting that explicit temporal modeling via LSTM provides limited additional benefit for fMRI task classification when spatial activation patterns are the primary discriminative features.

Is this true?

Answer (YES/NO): NO